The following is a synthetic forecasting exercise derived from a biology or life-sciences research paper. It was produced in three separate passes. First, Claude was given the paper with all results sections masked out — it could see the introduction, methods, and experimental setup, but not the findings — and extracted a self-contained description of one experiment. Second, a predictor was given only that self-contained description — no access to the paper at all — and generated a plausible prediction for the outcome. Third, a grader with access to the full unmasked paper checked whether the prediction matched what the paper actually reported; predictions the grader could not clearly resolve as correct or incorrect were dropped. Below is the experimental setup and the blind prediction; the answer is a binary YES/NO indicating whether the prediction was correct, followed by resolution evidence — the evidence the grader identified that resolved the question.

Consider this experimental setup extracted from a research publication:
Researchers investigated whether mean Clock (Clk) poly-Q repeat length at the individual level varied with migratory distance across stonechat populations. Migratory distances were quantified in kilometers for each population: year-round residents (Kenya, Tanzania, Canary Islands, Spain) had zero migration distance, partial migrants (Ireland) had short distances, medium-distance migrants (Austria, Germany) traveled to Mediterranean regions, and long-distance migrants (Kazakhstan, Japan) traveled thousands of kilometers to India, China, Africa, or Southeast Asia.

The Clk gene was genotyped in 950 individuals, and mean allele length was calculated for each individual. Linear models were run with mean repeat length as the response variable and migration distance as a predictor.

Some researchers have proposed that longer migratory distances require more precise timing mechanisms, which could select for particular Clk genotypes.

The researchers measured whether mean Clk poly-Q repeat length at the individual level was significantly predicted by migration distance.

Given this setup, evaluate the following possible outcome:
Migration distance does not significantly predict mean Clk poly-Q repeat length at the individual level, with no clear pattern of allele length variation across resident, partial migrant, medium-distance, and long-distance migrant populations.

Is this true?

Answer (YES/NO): YES